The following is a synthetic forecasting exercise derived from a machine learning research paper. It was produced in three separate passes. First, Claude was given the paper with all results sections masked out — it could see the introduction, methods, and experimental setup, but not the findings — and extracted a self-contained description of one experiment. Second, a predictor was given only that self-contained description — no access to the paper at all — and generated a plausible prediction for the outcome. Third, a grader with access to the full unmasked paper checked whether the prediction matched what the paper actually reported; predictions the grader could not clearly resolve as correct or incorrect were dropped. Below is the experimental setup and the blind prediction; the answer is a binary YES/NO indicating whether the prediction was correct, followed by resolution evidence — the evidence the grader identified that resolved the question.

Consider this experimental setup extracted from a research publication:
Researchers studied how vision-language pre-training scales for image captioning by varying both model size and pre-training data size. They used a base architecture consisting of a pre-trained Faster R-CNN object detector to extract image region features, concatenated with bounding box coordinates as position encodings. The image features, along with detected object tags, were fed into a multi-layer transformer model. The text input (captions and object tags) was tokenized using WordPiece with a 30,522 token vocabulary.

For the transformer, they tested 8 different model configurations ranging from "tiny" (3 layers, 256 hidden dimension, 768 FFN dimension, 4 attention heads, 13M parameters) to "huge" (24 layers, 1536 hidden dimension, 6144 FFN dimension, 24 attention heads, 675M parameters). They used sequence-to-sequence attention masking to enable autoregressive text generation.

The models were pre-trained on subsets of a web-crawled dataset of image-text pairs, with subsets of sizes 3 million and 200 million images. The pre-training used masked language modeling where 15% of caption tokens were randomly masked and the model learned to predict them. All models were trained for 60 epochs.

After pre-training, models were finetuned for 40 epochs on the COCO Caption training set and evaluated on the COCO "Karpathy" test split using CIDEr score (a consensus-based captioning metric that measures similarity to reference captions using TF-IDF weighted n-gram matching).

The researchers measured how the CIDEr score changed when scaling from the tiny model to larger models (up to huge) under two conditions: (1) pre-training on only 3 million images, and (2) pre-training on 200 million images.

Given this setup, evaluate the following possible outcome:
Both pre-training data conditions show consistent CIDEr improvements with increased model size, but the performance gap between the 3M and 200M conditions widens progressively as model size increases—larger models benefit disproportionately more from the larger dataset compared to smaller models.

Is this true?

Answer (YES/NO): NO